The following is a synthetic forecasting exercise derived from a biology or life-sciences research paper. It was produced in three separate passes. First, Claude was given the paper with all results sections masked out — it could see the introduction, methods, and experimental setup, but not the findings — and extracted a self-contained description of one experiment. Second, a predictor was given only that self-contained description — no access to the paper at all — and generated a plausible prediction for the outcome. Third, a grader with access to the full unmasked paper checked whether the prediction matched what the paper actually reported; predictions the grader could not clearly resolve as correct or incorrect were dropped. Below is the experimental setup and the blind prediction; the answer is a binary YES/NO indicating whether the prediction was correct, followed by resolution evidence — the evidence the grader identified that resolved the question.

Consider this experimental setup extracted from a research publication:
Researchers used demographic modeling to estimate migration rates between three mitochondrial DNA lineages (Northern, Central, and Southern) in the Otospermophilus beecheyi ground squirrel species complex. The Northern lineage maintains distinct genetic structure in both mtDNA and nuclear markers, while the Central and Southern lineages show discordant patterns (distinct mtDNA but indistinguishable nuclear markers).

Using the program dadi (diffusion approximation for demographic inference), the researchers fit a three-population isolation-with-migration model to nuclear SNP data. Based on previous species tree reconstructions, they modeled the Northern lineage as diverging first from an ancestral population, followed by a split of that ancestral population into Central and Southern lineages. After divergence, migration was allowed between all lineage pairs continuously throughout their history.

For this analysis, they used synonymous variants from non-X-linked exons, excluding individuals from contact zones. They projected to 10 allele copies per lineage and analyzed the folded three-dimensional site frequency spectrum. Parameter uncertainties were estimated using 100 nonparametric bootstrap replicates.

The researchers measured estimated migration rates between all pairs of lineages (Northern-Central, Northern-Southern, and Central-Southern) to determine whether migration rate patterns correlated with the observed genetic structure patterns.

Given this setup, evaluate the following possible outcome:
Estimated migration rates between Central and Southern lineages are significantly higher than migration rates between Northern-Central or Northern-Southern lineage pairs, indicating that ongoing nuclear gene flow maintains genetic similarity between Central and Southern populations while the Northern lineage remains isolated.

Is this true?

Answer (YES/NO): YES